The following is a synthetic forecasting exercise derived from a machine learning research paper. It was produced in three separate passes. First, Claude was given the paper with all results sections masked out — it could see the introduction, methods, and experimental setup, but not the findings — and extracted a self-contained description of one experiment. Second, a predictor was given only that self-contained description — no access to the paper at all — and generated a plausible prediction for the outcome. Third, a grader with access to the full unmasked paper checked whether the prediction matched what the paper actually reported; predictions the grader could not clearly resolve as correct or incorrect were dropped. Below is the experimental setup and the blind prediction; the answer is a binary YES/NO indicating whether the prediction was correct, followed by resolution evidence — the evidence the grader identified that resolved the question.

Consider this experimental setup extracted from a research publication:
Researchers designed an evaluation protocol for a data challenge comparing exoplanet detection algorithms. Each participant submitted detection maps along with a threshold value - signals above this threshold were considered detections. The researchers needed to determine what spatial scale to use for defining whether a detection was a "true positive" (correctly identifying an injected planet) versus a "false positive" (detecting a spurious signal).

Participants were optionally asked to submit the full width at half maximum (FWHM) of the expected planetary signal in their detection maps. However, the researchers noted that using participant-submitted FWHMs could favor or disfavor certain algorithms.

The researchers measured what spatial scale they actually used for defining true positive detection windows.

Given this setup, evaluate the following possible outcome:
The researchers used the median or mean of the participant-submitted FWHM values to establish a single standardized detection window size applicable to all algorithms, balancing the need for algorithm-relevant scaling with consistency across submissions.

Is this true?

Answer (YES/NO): NO